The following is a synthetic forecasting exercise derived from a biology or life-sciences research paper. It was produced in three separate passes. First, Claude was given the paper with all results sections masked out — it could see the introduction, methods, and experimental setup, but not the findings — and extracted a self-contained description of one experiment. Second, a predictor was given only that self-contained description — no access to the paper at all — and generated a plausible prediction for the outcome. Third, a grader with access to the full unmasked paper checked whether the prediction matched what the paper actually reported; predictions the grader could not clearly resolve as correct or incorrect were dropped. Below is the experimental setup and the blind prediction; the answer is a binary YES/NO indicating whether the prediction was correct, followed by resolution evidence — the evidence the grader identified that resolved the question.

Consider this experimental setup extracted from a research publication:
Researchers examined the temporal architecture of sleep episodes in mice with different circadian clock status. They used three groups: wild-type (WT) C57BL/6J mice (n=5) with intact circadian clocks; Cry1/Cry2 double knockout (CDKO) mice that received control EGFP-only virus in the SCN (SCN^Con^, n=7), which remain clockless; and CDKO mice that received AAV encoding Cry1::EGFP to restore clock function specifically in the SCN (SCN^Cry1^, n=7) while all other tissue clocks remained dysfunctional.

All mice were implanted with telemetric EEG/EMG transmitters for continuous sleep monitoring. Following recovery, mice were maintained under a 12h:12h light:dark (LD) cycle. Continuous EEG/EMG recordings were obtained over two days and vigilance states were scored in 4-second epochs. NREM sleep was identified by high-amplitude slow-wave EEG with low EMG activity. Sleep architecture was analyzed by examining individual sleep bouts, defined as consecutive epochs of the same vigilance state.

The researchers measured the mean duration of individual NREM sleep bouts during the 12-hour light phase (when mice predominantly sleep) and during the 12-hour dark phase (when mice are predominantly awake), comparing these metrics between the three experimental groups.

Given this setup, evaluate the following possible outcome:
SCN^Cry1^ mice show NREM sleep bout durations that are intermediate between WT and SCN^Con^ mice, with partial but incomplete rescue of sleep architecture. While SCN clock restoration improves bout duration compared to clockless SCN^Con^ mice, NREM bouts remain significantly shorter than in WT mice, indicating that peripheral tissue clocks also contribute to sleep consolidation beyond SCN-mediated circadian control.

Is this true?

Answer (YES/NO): NO